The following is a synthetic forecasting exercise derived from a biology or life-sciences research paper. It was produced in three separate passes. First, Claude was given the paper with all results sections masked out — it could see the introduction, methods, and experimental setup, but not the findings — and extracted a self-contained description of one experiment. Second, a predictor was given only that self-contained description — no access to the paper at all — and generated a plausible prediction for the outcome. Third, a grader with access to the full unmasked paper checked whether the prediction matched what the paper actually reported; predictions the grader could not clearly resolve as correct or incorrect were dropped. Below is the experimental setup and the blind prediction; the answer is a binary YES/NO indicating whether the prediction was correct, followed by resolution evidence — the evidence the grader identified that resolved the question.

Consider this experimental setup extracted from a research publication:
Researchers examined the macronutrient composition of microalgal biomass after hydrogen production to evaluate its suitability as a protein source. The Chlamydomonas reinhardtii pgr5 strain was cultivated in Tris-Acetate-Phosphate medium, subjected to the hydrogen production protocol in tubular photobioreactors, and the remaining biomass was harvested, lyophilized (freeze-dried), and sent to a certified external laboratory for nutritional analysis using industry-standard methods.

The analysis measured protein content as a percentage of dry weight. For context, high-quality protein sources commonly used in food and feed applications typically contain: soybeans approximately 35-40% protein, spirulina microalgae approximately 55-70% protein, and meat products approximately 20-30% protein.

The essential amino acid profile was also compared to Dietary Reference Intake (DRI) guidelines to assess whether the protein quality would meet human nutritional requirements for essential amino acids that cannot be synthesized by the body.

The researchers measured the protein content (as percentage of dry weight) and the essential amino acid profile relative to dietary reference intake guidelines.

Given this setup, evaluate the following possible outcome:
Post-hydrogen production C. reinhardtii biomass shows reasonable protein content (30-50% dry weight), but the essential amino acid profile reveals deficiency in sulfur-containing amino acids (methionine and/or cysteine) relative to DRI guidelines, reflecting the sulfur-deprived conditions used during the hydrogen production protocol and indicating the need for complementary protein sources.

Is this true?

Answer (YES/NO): NO